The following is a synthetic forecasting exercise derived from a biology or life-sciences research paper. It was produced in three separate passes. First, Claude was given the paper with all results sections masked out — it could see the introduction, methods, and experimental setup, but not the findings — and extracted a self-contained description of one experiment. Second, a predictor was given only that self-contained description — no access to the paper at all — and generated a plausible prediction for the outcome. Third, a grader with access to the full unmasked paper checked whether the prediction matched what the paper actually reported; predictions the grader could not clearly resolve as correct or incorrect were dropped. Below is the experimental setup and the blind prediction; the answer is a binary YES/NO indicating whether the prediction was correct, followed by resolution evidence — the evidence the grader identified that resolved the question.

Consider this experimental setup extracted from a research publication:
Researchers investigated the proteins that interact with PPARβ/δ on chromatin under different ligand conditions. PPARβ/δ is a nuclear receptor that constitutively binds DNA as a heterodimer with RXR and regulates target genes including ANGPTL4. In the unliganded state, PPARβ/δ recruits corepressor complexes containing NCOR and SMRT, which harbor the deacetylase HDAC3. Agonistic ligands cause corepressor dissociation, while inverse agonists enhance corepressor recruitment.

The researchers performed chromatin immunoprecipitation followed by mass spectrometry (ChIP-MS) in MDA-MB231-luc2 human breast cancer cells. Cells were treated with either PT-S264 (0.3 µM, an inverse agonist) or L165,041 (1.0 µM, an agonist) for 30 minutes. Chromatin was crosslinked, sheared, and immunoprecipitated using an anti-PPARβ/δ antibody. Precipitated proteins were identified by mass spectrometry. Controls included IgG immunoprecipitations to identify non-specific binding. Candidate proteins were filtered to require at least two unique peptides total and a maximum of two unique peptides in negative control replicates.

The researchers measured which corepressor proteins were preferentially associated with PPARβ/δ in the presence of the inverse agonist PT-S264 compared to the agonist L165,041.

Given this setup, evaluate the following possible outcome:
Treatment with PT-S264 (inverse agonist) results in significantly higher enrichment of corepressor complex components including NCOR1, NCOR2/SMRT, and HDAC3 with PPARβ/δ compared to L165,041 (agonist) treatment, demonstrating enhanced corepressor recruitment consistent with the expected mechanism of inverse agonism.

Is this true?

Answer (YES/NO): NO